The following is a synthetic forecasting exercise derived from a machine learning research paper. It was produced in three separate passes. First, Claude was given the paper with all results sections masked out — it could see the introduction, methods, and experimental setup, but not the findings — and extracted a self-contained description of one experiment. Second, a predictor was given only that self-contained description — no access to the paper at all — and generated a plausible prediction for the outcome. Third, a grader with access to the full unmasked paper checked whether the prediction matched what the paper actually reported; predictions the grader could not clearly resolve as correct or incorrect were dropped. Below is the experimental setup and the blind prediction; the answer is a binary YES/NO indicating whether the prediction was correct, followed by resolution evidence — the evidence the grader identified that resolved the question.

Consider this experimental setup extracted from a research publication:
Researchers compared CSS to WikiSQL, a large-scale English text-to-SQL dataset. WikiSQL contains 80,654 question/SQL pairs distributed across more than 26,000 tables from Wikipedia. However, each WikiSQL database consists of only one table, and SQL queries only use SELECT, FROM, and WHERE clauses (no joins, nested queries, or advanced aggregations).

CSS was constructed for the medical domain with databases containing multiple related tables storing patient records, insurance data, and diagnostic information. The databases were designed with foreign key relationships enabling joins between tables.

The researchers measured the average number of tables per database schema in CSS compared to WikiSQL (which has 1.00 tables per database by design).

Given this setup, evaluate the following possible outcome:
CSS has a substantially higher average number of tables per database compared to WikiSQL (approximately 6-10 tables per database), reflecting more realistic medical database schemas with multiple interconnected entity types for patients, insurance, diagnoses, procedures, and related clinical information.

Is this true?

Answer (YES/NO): NO